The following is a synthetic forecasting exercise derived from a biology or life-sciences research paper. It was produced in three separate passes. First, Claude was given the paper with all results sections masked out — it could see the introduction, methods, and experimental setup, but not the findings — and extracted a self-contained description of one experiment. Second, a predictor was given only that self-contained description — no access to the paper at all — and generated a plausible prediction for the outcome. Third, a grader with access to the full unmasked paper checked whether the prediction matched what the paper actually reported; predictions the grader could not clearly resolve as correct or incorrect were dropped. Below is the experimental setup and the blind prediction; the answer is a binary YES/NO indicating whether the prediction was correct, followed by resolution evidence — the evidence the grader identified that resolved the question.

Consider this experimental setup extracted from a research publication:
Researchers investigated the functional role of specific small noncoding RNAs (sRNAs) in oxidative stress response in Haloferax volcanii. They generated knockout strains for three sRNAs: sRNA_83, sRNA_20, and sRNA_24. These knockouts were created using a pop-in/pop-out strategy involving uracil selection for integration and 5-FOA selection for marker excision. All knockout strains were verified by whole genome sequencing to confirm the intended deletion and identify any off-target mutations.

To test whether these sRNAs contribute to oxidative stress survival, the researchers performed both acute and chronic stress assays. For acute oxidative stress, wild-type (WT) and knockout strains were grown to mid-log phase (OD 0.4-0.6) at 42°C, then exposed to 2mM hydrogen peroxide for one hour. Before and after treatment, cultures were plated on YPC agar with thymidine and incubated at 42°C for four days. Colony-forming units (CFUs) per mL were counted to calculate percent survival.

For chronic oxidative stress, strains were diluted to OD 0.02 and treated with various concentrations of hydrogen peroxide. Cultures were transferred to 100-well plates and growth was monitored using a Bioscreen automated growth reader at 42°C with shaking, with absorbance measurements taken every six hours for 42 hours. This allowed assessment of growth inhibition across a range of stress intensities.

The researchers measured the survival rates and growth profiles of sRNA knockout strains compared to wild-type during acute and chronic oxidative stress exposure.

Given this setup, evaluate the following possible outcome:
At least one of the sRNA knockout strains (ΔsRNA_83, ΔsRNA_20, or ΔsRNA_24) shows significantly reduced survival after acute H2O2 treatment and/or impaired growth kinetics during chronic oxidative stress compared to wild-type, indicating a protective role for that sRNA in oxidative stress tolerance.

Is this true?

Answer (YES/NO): NO